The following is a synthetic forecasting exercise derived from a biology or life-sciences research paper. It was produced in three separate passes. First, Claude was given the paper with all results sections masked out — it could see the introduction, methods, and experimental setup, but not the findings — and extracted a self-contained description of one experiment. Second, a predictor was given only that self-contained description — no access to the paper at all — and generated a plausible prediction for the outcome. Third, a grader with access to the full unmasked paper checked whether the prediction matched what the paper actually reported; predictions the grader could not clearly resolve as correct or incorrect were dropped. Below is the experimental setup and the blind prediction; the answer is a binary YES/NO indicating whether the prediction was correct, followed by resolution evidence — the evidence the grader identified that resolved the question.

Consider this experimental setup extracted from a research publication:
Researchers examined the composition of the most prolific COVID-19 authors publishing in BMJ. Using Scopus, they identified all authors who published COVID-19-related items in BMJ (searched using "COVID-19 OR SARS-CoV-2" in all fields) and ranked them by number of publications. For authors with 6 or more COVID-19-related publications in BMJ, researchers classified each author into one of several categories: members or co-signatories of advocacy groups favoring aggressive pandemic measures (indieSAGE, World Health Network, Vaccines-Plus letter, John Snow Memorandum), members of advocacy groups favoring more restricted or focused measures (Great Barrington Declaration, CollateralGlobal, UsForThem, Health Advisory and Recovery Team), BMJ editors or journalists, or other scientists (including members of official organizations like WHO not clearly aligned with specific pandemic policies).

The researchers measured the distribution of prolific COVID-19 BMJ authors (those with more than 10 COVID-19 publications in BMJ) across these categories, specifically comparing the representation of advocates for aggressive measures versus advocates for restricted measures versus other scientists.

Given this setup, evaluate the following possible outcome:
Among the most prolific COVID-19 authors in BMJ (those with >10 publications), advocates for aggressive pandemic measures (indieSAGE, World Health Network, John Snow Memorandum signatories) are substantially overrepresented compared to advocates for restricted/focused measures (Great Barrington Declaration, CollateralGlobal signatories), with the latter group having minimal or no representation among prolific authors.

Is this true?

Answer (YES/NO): YES